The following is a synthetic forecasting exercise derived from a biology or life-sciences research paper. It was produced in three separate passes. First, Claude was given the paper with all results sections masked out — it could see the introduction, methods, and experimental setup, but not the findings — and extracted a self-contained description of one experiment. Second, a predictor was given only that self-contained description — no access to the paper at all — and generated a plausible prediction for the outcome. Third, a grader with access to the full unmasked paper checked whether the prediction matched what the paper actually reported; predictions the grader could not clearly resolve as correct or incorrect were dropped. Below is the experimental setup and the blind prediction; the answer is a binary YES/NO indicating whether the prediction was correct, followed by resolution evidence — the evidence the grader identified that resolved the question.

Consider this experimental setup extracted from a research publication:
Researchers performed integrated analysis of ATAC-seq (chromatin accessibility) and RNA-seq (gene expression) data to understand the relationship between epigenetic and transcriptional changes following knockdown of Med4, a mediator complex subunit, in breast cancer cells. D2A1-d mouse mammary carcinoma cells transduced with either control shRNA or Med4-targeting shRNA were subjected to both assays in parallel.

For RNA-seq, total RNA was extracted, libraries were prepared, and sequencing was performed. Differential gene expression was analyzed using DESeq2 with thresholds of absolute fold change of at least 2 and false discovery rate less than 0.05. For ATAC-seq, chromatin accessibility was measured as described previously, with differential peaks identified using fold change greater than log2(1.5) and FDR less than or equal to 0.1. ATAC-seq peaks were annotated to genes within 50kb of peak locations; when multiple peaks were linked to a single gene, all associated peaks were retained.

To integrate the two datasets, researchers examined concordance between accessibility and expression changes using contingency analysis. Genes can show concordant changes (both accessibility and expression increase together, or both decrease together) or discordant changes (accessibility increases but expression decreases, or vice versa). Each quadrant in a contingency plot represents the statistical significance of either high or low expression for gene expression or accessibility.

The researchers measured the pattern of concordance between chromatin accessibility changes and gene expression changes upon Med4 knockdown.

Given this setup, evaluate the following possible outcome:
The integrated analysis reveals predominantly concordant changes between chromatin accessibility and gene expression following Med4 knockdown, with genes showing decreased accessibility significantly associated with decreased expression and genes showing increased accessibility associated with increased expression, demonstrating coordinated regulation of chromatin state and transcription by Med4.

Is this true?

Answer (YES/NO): YES